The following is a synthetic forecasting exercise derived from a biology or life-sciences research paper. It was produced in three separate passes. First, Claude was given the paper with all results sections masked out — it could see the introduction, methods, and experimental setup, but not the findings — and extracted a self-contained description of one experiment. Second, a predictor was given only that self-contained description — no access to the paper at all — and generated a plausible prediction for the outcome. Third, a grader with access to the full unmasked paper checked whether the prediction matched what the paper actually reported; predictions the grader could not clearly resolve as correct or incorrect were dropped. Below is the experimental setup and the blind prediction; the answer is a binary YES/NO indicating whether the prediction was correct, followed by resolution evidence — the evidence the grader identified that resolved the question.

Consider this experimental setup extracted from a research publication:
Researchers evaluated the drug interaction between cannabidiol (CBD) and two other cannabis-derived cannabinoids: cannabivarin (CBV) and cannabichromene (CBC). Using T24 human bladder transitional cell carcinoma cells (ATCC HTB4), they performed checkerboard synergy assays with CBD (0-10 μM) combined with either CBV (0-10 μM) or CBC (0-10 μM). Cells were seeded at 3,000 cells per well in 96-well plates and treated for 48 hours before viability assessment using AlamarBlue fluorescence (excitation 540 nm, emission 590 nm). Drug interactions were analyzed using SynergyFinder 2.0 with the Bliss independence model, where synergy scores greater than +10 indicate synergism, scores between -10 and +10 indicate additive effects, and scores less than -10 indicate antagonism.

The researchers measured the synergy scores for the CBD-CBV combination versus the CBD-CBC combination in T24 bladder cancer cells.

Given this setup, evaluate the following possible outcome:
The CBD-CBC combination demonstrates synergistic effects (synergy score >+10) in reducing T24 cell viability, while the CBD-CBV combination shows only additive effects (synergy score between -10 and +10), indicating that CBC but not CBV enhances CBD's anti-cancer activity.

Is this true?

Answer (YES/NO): NO